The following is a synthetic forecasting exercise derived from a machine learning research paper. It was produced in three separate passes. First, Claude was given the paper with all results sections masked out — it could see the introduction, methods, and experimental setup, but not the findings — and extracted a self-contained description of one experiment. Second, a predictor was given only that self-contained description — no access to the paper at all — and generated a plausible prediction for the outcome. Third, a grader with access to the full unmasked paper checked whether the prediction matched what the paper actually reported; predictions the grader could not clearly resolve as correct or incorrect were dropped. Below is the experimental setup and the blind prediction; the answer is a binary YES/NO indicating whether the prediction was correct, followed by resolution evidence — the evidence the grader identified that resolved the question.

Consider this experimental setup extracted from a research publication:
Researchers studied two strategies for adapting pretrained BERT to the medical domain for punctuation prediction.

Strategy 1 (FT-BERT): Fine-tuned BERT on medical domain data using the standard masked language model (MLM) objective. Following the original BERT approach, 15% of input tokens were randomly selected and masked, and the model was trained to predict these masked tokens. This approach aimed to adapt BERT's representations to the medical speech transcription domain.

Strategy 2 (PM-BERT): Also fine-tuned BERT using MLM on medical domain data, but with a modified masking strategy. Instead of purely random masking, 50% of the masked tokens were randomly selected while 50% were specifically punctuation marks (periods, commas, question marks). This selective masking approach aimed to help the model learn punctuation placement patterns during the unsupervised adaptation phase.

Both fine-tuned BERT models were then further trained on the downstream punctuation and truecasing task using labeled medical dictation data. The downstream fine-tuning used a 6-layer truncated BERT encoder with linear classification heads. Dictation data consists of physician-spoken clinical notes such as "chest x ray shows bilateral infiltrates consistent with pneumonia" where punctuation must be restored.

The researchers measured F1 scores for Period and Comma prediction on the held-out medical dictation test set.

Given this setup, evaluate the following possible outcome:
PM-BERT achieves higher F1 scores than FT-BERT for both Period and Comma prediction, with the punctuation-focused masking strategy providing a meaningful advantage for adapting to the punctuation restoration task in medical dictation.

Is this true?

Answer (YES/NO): NO